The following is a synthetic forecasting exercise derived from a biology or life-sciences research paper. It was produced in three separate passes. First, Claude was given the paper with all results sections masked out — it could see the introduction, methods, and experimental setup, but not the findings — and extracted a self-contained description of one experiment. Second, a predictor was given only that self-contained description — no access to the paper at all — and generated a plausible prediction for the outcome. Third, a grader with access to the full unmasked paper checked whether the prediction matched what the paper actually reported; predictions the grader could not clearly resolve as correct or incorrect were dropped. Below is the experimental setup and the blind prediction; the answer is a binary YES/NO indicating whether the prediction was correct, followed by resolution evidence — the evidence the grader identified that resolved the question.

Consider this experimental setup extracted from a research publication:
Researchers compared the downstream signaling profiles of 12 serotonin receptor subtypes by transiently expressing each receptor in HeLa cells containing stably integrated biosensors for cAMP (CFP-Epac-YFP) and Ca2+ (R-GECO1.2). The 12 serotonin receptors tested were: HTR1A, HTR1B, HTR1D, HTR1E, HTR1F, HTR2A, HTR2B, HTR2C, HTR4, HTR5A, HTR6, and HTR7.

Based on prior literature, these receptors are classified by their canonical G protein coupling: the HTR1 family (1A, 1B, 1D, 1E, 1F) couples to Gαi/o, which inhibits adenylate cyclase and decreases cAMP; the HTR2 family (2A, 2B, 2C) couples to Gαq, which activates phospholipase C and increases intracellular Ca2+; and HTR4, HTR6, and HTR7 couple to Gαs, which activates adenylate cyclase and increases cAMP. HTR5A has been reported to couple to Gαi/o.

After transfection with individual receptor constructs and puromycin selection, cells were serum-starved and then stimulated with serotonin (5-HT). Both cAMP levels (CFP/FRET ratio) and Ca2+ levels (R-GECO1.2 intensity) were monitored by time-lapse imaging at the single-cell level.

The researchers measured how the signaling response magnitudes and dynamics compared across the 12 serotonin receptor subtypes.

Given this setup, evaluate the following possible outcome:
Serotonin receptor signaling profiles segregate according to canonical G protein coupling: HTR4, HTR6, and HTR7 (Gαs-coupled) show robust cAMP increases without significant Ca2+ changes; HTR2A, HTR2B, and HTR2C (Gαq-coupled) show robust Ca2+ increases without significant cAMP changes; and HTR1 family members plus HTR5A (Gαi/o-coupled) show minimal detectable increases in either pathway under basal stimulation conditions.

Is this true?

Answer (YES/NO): NO